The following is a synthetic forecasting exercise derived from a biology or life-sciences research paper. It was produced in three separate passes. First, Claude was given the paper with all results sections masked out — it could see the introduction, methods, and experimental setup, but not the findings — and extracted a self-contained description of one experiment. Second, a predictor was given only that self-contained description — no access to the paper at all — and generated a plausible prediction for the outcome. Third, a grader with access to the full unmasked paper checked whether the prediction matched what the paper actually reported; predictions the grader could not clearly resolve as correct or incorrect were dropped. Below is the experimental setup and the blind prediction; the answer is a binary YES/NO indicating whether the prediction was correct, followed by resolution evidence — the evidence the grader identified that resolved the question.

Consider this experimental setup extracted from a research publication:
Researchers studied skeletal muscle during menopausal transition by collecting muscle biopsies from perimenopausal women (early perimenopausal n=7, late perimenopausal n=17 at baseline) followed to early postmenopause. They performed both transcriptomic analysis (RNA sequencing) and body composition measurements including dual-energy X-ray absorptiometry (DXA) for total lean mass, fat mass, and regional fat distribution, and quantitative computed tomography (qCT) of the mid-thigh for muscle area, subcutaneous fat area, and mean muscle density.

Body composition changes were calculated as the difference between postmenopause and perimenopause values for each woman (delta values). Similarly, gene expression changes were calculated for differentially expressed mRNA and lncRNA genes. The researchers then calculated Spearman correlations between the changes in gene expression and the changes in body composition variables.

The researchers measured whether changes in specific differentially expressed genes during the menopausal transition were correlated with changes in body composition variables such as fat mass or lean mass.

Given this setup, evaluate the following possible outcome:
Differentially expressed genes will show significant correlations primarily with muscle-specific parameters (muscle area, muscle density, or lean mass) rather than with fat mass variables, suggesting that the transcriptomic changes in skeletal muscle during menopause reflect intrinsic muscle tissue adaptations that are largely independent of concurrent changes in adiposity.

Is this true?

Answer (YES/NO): NO